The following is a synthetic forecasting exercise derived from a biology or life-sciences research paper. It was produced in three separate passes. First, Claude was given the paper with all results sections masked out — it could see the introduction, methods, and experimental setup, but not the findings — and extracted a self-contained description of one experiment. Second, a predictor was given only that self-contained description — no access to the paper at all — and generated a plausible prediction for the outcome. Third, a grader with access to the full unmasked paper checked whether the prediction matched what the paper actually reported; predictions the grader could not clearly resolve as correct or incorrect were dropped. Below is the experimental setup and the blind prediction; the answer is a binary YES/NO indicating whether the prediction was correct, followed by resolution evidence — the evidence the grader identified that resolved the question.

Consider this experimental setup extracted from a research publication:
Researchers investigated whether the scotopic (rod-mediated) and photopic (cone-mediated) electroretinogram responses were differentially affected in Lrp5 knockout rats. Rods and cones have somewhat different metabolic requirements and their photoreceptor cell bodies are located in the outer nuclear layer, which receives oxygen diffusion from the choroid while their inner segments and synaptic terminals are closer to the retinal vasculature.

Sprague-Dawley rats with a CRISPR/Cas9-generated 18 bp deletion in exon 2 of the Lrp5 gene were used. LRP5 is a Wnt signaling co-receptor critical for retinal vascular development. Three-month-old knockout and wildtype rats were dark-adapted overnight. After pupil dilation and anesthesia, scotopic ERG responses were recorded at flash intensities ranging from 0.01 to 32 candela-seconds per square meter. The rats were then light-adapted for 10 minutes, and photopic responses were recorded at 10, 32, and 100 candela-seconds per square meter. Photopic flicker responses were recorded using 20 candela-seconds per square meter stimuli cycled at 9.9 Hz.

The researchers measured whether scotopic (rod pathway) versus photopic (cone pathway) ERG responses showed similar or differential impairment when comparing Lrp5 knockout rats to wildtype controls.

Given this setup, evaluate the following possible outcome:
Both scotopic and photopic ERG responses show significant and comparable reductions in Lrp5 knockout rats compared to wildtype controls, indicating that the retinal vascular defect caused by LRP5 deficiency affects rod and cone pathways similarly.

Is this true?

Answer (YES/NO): NO